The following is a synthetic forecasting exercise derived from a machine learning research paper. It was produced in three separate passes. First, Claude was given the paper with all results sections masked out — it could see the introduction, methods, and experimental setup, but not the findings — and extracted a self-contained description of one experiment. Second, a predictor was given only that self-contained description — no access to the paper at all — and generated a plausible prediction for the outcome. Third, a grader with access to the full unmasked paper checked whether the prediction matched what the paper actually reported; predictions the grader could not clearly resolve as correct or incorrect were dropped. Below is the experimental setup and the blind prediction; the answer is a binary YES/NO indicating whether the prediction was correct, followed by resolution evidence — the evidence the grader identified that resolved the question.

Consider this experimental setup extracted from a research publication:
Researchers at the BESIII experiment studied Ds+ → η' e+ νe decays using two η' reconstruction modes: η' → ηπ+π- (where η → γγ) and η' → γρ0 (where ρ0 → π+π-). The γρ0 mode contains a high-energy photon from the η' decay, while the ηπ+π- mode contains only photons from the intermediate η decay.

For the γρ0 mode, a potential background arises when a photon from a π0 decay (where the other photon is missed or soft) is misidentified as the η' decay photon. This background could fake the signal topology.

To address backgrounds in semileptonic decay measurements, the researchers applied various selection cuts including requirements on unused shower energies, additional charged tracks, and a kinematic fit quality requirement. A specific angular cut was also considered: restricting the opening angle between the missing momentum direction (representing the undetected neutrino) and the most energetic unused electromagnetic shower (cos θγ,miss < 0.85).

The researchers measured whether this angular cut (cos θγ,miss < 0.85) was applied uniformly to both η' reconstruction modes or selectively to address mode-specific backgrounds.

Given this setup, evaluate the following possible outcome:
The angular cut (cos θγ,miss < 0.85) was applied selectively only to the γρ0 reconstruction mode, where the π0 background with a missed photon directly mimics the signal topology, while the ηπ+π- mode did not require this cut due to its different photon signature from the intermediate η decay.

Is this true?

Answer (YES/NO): YES